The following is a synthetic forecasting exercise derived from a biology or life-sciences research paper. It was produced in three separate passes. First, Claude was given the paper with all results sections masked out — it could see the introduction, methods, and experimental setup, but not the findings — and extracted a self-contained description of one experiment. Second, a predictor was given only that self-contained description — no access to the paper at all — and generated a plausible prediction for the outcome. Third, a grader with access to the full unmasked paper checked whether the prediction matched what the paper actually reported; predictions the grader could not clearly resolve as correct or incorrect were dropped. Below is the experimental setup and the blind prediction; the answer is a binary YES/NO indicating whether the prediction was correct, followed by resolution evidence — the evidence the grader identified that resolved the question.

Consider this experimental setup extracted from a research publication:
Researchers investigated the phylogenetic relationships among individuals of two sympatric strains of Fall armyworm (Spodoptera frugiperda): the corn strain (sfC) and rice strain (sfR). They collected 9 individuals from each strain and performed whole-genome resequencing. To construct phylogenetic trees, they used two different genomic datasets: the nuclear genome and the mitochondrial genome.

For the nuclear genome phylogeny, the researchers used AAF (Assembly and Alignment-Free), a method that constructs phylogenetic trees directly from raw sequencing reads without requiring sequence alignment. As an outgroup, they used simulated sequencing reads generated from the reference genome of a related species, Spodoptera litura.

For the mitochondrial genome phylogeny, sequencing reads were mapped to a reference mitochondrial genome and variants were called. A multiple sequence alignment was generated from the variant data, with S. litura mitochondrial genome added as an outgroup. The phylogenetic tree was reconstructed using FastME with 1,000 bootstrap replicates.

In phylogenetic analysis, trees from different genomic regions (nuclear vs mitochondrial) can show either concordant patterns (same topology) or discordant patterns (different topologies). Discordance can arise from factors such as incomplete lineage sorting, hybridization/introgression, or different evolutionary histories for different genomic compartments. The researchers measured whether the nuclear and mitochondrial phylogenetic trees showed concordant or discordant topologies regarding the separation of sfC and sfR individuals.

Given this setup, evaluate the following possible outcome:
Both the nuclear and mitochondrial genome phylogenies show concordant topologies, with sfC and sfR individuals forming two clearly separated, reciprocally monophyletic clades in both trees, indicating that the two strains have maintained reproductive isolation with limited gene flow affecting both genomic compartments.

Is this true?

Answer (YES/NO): NO